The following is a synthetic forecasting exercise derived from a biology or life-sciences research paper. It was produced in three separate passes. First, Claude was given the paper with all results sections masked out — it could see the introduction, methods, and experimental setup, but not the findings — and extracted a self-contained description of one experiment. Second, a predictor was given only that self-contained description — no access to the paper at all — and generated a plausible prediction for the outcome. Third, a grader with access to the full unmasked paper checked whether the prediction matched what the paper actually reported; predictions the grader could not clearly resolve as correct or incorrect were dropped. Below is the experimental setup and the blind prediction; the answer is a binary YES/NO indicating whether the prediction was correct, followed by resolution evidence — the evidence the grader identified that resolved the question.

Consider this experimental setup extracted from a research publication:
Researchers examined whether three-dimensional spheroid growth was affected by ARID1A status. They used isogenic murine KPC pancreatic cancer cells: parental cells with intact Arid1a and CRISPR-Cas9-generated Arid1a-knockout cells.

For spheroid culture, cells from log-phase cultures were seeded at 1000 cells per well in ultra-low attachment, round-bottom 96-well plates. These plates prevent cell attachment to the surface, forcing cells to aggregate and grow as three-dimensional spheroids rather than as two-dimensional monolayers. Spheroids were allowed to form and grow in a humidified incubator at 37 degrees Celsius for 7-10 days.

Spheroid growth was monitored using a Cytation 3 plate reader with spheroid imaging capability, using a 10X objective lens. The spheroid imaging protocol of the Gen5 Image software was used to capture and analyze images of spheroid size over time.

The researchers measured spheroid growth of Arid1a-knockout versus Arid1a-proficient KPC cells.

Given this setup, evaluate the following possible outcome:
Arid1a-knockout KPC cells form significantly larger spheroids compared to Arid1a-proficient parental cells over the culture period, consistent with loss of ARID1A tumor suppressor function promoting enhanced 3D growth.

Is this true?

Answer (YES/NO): NO